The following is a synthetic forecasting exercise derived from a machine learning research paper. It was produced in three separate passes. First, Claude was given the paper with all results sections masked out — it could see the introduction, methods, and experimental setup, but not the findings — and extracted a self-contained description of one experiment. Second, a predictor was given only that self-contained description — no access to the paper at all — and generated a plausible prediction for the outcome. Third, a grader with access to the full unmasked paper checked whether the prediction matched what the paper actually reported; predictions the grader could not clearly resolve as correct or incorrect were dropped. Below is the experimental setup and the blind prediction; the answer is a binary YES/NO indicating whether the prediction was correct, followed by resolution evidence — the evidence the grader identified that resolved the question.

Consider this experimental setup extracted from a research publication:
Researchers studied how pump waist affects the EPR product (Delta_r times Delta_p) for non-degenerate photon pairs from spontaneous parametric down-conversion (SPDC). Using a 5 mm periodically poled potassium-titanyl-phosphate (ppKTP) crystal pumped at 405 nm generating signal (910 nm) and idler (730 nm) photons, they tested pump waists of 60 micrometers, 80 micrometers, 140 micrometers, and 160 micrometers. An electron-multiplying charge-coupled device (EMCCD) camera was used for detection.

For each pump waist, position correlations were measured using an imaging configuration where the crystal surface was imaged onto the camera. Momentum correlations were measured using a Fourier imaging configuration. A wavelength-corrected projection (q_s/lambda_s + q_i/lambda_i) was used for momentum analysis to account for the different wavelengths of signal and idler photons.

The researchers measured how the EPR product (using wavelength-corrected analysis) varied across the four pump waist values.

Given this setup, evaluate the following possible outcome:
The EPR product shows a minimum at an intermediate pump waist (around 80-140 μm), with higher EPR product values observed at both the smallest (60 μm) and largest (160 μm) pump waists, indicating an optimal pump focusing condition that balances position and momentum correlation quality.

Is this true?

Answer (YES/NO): NO